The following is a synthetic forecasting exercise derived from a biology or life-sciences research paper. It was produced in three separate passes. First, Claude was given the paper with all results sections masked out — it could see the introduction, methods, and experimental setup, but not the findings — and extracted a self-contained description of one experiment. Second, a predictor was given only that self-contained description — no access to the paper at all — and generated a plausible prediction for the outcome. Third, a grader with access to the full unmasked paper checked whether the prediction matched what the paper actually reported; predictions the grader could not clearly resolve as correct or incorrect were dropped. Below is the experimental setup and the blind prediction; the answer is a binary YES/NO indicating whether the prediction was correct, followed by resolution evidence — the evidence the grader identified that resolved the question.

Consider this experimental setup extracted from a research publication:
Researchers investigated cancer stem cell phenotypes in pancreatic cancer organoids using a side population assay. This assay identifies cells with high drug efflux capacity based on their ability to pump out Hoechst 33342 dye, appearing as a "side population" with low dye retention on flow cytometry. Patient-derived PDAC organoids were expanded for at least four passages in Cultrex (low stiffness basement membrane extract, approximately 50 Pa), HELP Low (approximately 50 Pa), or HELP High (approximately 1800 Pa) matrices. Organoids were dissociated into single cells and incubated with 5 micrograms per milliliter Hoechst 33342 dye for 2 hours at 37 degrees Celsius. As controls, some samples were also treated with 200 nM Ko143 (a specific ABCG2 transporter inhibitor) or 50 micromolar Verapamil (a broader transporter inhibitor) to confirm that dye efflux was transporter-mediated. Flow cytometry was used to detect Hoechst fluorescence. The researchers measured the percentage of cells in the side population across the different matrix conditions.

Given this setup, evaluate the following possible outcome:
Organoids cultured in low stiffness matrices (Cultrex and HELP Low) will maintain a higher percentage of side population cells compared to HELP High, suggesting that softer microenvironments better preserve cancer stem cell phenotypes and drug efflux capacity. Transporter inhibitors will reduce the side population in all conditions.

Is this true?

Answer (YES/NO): NO